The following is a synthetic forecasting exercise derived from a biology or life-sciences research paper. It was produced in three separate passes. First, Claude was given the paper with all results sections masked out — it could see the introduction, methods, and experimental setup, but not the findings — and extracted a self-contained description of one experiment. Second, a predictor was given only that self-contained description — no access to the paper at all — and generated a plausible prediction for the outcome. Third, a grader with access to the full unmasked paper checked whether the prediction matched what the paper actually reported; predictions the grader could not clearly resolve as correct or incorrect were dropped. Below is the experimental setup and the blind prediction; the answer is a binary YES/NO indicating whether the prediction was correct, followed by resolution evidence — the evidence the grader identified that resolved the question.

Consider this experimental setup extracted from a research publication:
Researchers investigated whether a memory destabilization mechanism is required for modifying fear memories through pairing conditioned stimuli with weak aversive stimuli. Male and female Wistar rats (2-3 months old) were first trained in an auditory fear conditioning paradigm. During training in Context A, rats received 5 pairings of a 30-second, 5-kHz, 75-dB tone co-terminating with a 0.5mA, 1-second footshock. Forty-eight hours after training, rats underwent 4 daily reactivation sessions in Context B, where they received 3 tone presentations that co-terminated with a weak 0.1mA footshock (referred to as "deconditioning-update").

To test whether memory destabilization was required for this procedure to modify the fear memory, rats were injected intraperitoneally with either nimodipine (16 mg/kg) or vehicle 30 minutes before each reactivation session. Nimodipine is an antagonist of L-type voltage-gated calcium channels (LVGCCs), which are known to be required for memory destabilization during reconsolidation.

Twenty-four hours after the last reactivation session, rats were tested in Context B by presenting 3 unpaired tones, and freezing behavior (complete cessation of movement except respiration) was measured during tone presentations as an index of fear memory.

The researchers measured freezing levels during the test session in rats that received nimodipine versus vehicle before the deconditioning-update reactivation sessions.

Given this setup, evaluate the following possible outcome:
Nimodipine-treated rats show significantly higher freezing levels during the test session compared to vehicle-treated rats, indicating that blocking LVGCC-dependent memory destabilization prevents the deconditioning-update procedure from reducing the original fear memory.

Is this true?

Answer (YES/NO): NO